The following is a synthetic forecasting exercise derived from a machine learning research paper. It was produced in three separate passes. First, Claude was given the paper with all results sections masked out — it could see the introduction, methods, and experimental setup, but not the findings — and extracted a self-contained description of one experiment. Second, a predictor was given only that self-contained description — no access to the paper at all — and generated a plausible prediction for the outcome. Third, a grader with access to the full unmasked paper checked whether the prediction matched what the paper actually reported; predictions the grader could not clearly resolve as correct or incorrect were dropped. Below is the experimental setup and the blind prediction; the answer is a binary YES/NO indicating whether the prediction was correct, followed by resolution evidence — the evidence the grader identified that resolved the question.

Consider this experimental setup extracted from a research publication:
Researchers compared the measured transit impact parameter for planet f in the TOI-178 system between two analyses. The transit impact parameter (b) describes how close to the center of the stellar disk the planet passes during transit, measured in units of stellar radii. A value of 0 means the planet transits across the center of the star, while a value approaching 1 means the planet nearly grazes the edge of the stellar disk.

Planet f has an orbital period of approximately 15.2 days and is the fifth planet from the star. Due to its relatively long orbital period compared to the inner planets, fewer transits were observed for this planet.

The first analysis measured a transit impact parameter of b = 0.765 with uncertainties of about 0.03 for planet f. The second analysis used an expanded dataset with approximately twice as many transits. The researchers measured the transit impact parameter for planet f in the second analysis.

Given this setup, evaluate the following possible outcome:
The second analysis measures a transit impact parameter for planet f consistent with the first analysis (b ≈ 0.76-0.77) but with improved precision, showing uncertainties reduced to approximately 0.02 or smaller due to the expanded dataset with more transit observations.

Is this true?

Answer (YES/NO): NO